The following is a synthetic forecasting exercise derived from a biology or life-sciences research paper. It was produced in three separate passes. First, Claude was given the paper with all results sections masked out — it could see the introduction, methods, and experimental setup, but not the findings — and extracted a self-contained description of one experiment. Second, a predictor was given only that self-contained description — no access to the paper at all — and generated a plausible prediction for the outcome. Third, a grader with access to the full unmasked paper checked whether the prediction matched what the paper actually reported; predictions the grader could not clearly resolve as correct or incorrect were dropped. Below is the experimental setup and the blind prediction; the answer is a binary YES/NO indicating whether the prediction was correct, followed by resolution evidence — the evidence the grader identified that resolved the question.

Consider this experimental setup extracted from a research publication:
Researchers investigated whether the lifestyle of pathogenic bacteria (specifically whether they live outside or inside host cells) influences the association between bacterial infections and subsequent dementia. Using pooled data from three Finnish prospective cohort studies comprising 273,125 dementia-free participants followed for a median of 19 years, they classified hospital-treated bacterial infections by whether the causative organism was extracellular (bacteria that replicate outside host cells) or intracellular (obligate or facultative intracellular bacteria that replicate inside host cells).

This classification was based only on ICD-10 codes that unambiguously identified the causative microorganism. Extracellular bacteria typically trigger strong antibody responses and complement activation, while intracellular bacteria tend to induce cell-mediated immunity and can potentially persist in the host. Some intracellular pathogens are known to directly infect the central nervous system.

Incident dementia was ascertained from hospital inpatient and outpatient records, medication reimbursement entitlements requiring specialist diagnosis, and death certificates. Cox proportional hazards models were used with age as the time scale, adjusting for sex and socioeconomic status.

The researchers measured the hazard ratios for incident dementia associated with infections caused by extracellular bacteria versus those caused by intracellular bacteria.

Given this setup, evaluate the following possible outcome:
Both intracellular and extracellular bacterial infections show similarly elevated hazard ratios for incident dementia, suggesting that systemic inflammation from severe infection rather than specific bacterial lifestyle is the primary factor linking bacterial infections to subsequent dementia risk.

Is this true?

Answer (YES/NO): YES